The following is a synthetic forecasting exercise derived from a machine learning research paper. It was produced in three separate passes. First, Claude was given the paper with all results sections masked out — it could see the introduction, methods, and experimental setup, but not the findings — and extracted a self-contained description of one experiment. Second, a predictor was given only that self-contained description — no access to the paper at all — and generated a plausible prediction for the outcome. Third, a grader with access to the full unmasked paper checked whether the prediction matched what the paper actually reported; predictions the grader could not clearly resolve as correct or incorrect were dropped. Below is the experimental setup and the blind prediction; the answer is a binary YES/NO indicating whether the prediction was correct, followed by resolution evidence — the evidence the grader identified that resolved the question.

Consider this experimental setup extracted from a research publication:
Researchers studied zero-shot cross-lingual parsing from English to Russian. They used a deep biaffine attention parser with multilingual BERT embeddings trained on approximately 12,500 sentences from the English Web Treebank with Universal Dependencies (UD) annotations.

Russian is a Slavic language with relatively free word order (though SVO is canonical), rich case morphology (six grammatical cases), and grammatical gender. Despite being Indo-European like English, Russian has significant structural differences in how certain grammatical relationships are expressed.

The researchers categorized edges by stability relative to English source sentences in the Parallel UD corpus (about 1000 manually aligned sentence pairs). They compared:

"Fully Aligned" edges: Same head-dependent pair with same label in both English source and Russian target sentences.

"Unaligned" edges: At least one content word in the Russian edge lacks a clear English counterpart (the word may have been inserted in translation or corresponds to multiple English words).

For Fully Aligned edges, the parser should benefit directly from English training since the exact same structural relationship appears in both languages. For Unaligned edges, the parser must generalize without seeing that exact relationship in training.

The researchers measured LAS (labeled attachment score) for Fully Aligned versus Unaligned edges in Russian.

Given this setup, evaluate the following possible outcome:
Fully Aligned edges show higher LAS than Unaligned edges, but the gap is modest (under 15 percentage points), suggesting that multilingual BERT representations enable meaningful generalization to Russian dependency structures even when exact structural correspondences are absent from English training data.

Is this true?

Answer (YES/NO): NO